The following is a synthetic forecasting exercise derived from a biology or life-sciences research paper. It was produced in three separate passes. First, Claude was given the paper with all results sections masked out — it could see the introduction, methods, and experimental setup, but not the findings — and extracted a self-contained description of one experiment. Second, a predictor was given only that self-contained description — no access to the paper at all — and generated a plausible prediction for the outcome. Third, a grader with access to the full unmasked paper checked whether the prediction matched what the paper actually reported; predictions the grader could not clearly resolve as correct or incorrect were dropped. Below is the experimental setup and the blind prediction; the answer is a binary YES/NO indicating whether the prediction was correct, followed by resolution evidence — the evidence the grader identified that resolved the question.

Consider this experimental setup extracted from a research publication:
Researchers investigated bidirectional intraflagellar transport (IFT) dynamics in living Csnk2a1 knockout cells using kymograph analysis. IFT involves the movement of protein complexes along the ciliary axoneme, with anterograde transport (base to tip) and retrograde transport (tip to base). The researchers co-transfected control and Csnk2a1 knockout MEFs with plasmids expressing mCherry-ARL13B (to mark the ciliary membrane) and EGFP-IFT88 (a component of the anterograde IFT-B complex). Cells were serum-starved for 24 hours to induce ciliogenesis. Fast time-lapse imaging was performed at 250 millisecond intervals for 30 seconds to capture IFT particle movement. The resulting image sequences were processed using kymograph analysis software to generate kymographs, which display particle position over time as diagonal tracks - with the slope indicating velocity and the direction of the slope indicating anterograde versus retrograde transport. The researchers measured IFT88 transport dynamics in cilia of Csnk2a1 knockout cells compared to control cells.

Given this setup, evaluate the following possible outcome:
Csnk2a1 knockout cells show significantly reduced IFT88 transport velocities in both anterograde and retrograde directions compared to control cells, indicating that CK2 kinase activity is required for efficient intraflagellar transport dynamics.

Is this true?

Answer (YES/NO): NO